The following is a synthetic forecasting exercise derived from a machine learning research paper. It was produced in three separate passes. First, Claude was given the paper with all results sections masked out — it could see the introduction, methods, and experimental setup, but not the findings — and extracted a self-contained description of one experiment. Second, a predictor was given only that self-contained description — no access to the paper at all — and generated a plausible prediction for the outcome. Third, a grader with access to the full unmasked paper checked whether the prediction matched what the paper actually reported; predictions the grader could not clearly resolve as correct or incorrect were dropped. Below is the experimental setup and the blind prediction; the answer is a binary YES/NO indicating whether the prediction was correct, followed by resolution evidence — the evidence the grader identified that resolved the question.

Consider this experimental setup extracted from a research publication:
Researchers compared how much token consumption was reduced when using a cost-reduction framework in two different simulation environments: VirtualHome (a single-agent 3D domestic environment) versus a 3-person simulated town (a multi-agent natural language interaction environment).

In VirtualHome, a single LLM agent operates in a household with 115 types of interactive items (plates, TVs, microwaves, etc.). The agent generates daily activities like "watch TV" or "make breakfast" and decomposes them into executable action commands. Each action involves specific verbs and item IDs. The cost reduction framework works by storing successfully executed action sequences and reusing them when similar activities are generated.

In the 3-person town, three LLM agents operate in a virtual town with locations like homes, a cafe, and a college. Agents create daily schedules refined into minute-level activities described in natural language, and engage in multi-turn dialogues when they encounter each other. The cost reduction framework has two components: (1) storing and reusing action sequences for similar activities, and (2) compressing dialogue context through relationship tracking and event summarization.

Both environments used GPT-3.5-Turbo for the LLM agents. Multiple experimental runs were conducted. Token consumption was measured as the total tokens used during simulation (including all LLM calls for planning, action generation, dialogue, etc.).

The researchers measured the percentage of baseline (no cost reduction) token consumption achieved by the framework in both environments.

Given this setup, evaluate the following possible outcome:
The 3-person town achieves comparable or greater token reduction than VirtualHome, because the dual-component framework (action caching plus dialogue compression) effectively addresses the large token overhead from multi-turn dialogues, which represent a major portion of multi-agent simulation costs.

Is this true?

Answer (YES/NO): NO